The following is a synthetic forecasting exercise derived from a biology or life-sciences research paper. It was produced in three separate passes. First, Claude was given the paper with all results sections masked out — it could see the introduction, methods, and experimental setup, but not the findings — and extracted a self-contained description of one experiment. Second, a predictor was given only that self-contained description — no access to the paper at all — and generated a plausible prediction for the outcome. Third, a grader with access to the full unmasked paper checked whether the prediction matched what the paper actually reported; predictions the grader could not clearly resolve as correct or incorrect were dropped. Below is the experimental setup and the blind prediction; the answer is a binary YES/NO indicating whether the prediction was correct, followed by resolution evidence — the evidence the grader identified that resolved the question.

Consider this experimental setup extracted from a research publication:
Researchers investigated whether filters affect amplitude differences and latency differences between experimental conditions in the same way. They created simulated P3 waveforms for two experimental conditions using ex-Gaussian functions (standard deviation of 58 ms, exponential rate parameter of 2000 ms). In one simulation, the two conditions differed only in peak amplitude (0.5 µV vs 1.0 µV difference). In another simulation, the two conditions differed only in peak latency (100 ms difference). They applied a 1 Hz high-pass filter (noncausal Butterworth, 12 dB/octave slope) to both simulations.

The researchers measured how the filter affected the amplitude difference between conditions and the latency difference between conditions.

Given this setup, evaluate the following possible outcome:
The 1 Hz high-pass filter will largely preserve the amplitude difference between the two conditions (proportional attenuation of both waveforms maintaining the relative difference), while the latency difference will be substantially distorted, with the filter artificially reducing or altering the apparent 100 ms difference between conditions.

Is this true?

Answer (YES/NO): NO